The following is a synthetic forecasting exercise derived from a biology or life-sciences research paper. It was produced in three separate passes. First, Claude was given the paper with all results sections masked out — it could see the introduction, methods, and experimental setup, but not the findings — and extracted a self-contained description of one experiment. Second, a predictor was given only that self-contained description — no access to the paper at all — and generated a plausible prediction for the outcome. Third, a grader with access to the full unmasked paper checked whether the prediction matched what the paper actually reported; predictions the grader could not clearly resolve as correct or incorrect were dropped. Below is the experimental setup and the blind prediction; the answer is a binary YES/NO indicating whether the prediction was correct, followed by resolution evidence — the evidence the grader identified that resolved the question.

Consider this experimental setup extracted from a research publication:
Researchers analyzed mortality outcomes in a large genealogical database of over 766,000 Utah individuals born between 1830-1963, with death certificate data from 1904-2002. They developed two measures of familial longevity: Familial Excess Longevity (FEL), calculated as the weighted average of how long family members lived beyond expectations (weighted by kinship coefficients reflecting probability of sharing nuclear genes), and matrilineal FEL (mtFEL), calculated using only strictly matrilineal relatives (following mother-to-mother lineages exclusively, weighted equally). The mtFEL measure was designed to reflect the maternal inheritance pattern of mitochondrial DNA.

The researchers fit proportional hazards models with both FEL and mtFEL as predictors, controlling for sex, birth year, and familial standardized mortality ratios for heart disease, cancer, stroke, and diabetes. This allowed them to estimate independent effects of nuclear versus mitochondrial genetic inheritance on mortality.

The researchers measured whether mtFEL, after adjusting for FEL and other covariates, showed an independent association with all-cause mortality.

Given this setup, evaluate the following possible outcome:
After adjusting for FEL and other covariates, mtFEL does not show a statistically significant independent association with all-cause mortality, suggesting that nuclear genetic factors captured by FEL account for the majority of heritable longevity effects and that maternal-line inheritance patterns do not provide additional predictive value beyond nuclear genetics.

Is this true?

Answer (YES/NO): NO